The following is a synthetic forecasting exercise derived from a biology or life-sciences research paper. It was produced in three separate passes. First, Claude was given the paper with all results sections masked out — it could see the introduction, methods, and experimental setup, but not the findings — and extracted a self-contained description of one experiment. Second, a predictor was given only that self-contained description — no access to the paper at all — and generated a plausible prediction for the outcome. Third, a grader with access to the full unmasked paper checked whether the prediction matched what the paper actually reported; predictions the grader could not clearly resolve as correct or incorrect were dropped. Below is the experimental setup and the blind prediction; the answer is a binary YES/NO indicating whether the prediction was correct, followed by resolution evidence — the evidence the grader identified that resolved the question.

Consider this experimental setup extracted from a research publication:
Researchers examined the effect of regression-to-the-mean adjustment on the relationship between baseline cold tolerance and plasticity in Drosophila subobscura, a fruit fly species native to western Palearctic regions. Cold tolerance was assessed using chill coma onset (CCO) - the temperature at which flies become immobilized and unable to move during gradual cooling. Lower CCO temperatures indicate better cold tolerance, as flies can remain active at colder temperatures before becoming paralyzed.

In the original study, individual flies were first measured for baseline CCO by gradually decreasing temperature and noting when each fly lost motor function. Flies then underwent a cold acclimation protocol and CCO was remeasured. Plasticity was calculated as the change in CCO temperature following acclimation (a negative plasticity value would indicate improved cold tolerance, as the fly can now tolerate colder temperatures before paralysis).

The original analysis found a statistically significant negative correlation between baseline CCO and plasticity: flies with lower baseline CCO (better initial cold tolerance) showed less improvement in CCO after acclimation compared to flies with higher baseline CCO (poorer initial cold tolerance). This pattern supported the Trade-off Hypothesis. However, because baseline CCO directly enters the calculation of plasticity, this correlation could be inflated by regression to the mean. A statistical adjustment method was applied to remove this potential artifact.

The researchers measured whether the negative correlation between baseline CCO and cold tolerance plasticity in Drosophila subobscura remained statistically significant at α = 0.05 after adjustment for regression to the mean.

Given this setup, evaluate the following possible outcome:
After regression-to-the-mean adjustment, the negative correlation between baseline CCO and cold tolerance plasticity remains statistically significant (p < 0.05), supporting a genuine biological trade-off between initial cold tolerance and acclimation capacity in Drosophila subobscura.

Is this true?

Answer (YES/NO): NO